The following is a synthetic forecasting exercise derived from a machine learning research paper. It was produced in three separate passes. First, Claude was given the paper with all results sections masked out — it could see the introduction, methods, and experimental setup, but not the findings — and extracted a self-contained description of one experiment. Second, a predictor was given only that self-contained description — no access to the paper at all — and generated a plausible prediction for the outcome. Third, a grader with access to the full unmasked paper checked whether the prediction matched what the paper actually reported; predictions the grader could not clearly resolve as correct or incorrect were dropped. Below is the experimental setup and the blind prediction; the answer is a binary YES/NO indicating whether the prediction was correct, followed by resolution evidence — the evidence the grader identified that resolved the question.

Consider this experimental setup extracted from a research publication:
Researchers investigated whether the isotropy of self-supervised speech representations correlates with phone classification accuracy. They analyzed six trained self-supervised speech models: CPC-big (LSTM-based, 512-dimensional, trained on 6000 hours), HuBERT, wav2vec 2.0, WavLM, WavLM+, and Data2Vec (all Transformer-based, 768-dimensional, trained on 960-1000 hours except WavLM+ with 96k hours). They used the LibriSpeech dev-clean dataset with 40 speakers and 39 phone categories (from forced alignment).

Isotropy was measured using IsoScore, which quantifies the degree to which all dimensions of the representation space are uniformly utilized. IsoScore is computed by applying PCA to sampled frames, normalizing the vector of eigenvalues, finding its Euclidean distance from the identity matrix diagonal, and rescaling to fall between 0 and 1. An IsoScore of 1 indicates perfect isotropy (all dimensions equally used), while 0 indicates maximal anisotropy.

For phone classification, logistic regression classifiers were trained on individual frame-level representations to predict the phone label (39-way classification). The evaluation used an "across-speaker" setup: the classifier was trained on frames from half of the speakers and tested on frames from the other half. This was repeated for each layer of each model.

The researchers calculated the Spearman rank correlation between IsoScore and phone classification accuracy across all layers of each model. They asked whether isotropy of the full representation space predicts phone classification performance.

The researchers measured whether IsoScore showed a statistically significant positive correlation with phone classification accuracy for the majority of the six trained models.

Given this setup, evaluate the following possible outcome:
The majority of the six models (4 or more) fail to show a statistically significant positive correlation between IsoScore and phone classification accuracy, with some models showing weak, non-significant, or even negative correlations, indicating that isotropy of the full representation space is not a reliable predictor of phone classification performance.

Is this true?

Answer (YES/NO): YES